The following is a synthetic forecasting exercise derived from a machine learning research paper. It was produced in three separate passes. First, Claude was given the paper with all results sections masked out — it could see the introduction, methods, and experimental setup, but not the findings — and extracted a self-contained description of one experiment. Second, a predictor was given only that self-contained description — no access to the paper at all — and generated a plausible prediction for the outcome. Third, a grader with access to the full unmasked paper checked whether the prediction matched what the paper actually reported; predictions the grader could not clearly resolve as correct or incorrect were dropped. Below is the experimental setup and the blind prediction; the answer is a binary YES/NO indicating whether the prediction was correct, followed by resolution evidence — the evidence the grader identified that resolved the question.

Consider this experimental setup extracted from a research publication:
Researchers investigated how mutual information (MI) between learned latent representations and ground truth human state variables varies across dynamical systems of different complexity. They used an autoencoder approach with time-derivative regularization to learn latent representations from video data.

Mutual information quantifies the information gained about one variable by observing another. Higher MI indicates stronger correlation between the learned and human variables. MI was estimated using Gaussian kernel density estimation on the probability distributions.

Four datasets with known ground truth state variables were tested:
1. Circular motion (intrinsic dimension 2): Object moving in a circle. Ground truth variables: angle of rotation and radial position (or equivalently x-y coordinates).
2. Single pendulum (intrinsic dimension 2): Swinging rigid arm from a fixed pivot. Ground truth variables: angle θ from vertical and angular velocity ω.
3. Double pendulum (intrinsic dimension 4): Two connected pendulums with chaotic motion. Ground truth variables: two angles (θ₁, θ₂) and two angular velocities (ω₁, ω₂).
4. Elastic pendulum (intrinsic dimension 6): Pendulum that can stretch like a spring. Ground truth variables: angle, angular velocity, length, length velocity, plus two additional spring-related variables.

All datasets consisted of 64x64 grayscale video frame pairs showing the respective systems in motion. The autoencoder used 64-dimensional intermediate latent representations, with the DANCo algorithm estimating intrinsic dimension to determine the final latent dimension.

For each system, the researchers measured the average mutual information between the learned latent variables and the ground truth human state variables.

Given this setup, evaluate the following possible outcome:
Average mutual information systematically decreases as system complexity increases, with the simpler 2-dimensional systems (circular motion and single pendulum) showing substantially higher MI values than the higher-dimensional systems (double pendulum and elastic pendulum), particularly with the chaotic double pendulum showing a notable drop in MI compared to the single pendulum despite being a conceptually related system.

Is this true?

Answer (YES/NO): NO